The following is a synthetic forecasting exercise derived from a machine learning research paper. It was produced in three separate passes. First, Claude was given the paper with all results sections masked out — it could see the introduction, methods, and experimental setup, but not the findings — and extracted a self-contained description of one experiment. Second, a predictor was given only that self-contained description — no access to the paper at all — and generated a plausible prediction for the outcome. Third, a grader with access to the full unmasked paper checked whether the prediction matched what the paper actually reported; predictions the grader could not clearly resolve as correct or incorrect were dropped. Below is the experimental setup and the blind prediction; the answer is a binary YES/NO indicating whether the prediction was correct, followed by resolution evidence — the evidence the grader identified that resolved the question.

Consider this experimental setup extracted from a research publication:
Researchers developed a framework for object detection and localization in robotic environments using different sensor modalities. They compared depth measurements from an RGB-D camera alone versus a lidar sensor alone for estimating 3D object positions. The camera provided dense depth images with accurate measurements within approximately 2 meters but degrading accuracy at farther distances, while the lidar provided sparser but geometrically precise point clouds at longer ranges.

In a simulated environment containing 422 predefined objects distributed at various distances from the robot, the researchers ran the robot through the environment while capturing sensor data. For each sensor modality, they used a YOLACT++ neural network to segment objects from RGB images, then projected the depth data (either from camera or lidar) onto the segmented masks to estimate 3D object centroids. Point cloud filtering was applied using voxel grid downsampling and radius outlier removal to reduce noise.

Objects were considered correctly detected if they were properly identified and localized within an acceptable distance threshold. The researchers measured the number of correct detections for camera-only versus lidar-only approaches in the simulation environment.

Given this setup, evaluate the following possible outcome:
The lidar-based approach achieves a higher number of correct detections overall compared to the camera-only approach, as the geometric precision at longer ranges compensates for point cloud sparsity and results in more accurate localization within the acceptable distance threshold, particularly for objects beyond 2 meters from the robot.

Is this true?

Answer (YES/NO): YES